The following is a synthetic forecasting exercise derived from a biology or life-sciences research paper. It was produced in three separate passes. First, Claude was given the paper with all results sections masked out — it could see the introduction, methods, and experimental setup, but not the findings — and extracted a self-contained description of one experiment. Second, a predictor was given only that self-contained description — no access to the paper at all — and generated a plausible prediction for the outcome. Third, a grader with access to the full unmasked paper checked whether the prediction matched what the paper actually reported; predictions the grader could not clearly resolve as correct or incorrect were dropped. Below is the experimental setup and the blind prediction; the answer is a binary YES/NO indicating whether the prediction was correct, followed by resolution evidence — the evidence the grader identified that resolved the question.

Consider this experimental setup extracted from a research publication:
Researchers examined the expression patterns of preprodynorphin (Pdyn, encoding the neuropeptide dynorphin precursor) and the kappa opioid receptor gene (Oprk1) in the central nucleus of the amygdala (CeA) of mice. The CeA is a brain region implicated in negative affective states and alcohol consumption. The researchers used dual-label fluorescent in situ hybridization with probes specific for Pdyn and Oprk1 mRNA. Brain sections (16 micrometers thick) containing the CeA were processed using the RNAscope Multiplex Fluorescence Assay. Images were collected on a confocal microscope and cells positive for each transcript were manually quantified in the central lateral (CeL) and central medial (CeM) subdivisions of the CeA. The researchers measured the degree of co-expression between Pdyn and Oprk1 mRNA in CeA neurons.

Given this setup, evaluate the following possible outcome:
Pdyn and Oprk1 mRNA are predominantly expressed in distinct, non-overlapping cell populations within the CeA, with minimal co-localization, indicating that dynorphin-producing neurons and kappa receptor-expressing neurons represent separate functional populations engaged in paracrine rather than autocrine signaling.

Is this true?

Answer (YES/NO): YES